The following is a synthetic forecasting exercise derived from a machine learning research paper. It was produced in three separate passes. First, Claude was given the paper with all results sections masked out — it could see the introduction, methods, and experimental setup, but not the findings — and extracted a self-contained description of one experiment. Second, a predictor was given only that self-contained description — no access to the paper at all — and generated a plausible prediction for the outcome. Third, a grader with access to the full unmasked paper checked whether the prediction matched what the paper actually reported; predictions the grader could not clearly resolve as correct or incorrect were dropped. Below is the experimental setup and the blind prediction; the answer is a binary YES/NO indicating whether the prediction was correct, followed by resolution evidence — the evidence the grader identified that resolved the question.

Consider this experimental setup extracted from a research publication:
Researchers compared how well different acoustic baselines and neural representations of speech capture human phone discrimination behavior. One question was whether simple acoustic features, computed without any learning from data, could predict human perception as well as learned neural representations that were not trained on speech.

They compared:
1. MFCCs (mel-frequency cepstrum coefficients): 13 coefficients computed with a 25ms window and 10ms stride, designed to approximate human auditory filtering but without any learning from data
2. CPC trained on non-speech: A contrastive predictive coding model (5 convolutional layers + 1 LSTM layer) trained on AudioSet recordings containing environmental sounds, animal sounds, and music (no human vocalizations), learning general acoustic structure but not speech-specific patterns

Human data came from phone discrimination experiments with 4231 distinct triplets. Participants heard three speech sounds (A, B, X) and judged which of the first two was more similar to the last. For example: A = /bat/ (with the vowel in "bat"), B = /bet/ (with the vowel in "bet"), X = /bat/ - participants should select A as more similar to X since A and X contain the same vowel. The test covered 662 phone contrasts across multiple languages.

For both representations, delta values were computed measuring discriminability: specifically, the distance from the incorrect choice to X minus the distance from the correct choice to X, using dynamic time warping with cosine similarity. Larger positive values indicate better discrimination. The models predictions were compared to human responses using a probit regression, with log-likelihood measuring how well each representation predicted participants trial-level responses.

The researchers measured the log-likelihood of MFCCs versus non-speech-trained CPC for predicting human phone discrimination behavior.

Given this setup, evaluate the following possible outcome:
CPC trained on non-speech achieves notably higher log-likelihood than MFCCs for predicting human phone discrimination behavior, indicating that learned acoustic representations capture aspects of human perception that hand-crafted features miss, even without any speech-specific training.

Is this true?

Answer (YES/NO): NO